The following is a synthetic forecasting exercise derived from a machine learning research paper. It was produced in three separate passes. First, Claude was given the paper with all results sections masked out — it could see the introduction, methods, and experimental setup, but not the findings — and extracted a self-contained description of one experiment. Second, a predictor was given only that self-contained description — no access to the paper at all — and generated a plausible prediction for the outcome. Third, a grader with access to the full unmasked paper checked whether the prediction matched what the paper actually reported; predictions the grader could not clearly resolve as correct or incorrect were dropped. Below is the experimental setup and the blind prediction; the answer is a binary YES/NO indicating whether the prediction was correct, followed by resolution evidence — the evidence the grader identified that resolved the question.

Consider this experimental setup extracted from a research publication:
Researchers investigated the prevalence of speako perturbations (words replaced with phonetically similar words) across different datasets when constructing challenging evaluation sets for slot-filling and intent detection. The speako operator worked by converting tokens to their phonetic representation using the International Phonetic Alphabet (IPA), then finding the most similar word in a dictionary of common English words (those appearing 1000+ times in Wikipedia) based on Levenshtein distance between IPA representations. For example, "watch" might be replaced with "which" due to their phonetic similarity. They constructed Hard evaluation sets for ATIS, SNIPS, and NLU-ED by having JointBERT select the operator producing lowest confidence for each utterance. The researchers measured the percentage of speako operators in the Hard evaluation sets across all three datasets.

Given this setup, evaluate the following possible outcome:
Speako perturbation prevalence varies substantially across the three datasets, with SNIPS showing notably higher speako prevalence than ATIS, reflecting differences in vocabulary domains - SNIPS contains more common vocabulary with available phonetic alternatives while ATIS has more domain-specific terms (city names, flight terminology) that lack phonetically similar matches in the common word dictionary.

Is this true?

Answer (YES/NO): NO